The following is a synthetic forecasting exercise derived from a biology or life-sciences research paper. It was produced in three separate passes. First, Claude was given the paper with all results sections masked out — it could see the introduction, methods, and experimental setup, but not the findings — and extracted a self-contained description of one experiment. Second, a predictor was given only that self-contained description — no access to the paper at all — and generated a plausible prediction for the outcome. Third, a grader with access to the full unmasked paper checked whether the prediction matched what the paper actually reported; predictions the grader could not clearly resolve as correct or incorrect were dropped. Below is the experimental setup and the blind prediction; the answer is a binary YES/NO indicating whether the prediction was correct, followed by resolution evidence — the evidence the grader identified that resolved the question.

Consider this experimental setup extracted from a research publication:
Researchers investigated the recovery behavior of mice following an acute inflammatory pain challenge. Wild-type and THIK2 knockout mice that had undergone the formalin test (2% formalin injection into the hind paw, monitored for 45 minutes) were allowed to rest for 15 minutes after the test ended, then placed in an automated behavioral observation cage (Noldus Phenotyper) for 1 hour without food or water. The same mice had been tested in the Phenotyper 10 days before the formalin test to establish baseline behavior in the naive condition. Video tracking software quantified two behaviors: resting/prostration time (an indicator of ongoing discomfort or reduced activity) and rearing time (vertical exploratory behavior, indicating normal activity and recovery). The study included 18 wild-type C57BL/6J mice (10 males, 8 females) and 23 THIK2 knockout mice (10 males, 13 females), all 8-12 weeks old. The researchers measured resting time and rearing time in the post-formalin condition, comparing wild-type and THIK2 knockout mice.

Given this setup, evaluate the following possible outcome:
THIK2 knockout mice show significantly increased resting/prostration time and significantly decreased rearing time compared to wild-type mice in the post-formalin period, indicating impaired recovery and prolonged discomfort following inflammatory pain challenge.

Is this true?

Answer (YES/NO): YES